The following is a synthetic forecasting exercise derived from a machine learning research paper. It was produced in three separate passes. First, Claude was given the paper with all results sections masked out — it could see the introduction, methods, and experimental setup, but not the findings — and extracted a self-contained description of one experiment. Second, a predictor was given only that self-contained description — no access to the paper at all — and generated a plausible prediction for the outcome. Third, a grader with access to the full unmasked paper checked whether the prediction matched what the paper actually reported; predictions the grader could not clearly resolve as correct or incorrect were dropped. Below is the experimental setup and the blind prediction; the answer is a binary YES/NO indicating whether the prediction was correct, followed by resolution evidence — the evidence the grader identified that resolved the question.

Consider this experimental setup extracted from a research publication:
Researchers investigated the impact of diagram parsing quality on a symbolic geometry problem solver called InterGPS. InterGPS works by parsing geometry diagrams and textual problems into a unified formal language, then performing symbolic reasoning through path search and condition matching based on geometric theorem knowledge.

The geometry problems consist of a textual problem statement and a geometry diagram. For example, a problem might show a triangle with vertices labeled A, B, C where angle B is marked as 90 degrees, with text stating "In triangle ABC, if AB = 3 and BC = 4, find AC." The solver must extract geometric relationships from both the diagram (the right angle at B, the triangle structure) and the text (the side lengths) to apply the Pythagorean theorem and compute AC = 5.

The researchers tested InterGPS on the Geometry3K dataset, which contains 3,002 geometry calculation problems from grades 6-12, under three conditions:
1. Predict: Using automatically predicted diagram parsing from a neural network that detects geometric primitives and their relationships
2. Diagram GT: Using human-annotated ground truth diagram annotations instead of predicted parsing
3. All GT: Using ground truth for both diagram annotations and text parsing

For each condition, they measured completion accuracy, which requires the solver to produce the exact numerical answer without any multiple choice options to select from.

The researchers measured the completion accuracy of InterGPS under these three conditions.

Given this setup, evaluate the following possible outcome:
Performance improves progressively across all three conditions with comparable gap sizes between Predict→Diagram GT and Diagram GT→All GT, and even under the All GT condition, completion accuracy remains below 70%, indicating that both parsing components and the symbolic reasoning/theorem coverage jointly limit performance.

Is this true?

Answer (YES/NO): NO